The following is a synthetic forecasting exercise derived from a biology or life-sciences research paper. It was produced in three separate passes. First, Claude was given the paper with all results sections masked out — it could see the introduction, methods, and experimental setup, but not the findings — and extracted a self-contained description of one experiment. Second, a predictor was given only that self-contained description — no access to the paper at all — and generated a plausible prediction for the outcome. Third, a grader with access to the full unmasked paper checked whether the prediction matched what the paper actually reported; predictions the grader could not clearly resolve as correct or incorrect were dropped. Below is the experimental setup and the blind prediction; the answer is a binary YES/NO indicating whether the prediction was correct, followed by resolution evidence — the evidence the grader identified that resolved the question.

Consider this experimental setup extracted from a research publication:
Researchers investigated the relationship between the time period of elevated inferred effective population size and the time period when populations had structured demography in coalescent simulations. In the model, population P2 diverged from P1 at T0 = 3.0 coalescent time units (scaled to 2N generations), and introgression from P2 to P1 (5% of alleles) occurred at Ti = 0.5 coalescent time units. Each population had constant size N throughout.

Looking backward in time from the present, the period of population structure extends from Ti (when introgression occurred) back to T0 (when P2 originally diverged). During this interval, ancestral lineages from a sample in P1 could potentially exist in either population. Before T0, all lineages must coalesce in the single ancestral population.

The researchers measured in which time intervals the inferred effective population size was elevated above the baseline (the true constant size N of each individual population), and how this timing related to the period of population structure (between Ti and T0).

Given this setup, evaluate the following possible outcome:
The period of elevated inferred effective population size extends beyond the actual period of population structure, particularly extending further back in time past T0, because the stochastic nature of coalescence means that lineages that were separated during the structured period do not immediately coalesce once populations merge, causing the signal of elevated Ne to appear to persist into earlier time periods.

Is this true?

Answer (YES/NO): NO